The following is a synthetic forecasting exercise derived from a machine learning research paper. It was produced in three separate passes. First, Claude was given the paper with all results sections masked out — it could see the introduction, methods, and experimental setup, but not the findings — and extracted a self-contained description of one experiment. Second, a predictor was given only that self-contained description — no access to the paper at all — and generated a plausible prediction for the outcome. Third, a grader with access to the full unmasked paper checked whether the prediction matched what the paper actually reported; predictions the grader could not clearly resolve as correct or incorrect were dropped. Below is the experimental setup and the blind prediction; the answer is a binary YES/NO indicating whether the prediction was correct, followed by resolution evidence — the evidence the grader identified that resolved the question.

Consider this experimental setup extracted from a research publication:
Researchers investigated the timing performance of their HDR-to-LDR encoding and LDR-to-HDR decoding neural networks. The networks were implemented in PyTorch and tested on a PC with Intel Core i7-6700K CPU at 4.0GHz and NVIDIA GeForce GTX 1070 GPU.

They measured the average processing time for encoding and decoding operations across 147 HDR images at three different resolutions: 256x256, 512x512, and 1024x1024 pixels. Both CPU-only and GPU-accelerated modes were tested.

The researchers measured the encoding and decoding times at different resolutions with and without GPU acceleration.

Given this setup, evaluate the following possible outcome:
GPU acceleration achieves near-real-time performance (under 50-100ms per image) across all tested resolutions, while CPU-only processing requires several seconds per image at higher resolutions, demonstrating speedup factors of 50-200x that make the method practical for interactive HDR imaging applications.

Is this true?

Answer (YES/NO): NO